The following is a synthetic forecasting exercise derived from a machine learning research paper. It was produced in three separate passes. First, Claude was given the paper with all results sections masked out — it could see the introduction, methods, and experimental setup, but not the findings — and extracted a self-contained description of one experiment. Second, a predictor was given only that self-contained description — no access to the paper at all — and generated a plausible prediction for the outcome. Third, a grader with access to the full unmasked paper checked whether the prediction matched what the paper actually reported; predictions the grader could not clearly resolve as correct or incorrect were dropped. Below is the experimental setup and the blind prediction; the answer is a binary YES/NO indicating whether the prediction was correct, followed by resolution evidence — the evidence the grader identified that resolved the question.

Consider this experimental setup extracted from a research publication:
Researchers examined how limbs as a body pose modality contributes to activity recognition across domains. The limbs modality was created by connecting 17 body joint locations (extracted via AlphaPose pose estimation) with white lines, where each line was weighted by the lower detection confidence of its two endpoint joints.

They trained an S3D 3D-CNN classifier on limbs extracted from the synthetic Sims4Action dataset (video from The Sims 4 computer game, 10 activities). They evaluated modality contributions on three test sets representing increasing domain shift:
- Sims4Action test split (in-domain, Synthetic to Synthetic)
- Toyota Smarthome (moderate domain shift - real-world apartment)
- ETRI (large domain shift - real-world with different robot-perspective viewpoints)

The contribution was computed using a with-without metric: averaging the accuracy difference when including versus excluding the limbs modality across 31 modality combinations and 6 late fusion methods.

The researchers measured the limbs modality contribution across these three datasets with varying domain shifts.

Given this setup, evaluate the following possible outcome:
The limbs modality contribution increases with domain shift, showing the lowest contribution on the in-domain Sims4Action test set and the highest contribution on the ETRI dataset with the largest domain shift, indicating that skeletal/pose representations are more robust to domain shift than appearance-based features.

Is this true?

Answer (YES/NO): NO